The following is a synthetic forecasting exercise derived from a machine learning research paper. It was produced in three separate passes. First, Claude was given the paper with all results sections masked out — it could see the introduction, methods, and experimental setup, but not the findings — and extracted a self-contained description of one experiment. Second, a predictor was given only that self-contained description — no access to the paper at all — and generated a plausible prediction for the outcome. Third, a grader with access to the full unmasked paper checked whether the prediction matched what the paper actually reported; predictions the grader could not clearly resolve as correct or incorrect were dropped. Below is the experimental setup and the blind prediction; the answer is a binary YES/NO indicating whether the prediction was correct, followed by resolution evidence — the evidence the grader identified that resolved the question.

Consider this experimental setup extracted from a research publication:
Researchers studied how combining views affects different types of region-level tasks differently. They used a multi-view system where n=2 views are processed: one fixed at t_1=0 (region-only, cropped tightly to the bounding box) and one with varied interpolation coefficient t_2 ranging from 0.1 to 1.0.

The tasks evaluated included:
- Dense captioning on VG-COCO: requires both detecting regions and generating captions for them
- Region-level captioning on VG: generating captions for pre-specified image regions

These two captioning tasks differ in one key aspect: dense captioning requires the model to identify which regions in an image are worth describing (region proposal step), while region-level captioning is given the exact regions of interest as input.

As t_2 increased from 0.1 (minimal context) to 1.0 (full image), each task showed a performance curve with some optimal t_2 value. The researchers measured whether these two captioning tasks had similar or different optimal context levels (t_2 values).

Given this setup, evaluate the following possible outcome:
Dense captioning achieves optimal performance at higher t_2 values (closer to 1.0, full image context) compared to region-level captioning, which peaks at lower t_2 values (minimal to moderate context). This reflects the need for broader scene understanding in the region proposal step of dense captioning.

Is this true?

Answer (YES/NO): NO